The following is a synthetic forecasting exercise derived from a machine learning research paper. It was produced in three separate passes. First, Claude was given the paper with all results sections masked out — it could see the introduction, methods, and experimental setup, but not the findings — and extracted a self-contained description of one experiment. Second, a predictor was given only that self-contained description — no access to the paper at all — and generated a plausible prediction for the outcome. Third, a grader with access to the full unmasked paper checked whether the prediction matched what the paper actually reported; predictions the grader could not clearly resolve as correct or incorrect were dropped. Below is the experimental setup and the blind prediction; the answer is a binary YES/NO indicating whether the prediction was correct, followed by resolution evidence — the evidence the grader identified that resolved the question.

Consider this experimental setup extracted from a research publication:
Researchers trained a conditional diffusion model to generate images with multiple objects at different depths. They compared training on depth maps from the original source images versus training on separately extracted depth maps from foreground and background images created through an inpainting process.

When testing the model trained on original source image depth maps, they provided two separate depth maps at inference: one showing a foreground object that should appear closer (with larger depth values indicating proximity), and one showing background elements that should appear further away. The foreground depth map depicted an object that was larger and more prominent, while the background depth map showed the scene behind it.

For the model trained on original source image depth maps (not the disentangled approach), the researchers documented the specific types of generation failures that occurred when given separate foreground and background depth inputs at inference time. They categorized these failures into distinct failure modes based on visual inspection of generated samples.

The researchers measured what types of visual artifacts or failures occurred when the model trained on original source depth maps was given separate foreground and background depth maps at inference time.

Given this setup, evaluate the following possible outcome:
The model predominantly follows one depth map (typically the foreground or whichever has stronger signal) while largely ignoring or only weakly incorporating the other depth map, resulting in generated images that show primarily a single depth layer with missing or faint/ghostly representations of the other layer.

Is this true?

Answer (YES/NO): NO